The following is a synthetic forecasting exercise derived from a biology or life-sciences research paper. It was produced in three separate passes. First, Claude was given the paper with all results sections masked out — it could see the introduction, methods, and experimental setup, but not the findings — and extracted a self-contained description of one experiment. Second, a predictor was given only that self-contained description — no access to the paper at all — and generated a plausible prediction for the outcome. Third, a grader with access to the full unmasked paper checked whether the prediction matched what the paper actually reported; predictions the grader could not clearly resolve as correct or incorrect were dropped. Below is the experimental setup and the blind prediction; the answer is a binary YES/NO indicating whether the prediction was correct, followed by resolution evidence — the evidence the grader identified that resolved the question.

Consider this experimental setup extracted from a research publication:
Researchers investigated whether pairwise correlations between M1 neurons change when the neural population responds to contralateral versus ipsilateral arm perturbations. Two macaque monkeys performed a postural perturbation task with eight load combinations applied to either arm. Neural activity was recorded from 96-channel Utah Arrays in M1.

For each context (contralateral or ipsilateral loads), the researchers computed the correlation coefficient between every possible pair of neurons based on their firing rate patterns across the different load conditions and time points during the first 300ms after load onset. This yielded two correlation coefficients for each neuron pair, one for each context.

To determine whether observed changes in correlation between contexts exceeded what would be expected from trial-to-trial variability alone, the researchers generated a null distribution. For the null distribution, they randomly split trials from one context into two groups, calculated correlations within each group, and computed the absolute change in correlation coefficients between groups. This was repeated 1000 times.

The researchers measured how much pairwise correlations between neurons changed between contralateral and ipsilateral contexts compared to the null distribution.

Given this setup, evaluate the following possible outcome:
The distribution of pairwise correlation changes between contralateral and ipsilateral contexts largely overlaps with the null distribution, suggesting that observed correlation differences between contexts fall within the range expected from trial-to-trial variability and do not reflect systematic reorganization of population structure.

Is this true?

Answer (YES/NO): NO